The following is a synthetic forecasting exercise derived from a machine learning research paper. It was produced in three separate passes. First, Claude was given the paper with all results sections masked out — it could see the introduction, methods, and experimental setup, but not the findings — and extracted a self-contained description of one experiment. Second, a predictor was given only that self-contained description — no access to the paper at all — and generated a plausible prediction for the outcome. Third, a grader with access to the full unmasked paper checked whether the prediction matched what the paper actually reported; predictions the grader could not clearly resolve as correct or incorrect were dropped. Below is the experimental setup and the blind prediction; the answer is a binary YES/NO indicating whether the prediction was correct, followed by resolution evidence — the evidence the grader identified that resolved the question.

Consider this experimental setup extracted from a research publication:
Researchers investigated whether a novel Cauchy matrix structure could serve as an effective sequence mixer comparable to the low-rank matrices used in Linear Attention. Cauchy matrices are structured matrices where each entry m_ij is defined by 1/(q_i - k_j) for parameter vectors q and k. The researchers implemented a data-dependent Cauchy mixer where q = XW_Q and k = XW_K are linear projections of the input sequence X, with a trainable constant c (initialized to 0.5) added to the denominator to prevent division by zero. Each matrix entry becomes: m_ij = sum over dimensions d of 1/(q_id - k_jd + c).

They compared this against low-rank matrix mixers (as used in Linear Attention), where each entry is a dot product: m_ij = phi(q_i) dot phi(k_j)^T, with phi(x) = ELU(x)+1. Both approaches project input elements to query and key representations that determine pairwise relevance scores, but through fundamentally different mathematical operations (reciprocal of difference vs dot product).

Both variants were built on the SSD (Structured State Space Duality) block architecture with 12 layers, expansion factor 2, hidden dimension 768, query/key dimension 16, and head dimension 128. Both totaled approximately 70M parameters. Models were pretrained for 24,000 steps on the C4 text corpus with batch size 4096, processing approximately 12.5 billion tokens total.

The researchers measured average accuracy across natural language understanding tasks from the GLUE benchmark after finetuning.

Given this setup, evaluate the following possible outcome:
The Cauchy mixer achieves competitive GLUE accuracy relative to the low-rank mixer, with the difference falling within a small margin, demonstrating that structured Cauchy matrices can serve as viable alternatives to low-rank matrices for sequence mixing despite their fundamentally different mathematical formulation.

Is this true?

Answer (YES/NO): YES